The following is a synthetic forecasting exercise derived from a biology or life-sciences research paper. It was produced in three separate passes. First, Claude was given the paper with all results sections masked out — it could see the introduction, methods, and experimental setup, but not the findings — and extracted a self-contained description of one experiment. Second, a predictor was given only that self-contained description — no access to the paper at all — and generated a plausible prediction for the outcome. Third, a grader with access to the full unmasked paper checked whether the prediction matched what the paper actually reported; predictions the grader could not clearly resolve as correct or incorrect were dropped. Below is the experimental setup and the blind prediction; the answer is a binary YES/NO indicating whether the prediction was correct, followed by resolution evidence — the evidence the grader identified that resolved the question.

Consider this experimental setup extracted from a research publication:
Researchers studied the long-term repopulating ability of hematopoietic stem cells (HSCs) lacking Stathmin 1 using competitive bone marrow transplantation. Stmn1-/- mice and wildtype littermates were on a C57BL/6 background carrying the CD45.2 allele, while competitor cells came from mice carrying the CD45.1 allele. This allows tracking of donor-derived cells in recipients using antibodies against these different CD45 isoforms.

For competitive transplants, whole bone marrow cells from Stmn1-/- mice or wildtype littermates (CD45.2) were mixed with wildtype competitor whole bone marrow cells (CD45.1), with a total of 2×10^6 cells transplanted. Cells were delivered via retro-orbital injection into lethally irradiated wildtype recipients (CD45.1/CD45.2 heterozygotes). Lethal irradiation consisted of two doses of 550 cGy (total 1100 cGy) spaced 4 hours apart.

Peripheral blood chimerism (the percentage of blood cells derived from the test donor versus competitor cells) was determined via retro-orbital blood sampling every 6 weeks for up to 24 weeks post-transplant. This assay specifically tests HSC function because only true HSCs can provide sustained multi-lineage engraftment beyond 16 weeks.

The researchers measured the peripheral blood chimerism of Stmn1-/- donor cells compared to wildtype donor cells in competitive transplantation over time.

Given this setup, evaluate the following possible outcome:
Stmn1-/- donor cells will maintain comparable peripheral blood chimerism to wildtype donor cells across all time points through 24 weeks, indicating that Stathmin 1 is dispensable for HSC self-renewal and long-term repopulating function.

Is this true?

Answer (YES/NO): NO